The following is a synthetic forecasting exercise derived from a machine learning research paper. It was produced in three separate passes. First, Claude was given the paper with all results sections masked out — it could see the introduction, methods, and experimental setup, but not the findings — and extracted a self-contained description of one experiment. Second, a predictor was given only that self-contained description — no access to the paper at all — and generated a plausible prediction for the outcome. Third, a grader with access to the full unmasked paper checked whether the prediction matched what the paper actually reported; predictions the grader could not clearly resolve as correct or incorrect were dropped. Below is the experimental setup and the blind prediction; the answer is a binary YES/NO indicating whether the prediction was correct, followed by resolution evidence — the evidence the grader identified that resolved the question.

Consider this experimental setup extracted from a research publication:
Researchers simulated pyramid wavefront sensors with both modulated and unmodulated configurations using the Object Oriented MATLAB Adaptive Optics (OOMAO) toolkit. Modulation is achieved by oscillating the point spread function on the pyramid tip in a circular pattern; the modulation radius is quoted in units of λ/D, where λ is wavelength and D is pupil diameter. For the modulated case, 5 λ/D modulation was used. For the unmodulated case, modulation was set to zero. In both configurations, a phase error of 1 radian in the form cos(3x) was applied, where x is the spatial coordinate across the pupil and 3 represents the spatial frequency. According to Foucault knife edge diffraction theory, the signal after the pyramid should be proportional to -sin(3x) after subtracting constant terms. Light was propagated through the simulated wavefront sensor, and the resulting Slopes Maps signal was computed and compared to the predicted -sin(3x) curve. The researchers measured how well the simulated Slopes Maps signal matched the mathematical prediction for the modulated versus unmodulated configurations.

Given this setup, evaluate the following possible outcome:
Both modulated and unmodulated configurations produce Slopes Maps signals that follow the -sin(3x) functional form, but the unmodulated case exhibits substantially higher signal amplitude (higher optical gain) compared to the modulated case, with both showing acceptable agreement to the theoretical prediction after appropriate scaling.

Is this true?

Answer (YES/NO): NO